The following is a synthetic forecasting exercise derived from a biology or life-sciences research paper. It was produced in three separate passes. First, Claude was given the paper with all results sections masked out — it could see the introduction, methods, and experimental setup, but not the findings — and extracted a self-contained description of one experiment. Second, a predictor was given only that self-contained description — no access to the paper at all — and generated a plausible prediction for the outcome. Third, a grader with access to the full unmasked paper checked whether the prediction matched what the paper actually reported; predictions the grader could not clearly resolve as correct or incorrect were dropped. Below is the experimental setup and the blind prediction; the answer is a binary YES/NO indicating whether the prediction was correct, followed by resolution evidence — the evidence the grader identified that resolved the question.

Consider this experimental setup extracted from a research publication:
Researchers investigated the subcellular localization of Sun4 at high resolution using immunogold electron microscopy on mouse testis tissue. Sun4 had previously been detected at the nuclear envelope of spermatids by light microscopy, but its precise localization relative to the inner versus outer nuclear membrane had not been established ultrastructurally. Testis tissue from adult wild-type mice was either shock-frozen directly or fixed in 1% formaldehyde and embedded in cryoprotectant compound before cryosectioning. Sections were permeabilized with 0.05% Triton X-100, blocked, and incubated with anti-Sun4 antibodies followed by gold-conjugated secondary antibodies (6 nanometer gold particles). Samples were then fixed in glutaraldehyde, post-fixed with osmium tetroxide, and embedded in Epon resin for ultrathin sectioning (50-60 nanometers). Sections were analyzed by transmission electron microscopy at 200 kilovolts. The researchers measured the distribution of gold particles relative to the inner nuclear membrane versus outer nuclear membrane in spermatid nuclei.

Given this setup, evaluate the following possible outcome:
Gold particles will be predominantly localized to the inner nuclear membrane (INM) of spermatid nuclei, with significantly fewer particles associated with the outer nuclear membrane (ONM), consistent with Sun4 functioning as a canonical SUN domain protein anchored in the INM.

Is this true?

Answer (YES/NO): YES